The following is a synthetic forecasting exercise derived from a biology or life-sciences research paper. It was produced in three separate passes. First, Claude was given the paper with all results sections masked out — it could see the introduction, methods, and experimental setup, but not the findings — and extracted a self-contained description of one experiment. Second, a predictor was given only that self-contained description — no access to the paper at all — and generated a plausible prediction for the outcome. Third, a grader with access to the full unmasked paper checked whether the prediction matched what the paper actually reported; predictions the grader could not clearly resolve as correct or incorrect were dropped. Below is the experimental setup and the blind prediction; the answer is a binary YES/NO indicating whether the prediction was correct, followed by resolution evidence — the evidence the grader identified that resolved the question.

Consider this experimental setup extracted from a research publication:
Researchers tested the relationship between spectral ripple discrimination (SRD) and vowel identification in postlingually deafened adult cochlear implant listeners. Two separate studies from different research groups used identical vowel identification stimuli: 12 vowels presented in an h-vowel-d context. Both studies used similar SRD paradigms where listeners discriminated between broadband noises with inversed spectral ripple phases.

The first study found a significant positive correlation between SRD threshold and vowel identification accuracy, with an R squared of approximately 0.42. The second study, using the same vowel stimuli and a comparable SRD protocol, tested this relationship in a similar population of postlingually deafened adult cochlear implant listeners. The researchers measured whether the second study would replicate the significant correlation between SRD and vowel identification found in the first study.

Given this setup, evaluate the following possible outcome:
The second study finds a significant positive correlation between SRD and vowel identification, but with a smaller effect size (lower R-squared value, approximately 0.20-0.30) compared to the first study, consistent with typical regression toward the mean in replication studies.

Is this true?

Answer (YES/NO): NO